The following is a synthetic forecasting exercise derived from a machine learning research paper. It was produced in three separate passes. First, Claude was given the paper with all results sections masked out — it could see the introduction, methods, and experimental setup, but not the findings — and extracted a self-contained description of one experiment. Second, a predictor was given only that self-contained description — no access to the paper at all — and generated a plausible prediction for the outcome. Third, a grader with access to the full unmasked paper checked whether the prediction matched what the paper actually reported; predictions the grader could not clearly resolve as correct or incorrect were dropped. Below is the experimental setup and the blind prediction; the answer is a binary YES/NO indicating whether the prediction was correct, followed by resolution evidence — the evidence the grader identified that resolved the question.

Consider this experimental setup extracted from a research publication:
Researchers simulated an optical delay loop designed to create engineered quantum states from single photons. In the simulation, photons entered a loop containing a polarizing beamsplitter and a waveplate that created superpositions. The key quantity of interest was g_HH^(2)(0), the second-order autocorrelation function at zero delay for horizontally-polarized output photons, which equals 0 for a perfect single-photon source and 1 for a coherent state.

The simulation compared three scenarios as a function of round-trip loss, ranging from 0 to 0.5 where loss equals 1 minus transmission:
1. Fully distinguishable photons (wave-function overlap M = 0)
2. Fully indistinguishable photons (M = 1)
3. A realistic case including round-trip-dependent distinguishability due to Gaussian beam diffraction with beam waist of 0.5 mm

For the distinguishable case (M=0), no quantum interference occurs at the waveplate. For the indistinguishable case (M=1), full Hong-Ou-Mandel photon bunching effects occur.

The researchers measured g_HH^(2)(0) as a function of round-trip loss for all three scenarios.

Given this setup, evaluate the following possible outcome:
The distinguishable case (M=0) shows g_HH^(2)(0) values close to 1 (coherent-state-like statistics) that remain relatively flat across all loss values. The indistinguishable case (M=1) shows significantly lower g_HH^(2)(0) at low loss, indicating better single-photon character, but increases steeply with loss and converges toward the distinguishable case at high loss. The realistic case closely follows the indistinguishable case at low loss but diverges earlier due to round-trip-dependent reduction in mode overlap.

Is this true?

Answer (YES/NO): NO